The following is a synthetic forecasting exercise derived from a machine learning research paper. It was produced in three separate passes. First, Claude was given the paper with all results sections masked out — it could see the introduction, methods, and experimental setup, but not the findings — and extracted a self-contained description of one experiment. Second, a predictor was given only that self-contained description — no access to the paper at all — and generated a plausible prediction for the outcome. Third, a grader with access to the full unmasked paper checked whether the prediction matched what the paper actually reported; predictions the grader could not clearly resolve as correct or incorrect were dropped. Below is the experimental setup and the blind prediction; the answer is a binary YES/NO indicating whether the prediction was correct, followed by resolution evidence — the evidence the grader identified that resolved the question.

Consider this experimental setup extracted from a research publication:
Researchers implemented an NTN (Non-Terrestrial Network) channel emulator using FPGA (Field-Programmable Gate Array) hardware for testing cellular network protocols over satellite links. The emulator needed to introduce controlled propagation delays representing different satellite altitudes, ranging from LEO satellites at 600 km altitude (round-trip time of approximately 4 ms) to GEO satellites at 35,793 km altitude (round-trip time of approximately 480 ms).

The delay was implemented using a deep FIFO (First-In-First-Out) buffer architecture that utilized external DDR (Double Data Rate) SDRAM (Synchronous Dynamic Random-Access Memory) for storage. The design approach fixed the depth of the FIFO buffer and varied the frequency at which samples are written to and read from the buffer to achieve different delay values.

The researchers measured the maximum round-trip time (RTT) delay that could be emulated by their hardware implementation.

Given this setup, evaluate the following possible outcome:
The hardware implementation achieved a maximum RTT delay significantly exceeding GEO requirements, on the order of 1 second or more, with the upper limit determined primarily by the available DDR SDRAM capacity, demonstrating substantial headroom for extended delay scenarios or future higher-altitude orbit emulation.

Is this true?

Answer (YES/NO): NO